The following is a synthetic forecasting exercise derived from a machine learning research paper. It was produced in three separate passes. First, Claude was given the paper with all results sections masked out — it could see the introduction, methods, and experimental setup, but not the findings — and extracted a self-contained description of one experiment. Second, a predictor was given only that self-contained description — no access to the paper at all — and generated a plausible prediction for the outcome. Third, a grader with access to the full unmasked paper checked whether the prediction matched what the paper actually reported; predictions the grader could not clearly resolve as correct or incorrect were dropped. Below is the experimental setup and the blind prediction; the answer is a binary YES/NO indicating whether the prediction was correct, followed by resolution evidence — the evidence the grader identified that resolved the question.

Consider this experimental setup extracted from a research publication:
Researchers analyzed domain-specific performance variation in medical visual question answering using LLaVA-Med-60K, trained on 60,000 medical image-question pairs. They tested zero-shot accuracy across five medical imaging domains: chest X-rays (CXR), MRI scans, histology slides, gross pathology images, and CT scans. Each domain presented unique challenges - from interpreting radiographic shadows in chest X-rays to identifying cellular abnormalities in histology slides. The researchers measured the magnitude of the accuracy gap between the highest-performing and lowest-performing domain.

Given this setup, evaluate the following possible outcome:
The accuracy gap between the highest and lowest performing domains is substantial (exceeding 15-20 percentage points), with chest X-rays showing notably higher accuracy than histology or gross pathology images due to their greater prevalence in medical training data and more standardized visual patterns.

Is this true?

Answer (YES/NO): NO